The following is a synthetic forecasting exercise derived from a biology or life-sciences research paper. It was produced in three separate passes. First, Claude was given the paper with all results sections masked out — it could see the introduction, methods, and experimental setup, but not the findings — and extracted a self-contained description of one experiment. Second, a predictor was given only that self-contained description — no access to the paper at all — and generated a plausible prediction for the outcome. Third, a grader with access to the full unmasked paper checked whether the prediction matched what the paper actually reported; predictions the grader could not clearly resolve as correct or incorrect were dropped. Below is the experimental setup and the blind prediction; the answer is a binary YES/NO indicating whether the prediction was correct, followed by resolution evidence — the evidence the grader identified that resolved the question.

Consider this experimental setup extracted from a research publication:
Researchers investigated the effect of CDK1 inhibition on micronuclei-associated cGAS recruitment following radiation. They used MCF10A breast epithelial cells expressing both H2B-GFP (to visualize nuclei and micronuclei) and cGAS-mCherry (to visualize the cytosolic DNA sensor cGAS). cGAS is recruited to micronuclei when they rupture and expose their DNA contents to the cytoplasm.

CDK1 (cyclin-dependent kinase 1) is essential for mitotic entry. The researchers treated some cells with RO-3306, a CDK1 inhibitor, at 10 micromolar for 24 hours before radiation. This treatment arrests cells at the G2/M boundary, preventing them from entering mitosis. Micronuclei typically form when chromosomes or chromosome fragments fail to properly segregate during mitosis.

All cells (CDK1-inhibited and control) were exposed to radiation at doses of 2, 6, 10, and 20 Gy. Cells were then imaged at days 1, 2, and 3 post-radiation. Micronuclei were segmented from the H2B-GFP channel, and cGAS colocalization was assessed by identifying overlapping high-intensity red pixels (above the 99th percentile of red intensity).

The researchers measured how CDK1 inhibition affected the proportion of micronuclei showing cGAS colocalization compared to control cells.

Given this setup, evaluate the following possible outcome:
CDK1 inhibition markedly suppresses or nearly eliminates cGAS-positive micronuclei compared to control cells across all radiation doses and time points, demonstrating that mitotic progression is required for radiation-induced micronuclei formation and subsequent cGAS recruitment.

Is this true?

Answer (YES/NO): NO